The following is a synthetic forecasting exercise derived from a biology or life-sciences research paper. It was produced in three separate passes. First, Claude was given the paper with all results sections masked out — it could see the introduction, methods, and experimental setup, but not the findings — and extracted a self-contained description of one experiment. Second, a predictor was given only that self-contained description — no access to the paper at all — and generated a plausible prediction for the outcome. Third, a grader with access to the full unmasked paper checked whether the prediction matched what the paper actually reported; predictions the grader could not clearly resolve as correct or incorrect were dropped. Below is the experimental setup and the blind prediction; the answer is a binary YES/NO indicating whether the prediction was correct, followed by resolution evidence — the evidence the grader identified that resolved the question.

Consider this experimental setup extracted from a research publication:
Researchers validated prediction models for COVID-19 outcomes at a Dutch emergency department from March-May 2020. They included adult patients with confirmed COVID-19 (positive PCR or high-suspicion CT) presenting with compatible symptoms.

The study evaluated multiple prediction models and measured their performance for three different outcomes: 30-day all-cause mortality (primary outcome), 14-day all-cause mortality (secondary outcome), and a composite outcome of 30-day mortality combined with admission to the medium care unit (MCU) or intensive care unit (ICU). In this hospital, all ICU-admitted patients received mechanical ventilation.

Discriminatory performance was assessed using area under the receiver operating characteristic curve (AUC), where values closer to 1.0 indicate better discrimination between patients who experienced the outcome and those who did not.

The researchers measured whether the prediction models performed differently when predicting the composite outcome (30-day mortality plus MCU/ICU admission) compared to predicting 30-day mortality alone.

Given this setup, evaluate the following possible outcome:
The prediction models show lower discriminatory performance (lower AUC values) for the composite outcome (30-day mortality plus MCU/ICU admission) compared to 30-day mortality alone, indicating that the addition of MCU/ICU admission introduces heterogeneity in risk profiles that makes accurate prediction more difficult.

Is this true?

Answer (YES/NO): YES